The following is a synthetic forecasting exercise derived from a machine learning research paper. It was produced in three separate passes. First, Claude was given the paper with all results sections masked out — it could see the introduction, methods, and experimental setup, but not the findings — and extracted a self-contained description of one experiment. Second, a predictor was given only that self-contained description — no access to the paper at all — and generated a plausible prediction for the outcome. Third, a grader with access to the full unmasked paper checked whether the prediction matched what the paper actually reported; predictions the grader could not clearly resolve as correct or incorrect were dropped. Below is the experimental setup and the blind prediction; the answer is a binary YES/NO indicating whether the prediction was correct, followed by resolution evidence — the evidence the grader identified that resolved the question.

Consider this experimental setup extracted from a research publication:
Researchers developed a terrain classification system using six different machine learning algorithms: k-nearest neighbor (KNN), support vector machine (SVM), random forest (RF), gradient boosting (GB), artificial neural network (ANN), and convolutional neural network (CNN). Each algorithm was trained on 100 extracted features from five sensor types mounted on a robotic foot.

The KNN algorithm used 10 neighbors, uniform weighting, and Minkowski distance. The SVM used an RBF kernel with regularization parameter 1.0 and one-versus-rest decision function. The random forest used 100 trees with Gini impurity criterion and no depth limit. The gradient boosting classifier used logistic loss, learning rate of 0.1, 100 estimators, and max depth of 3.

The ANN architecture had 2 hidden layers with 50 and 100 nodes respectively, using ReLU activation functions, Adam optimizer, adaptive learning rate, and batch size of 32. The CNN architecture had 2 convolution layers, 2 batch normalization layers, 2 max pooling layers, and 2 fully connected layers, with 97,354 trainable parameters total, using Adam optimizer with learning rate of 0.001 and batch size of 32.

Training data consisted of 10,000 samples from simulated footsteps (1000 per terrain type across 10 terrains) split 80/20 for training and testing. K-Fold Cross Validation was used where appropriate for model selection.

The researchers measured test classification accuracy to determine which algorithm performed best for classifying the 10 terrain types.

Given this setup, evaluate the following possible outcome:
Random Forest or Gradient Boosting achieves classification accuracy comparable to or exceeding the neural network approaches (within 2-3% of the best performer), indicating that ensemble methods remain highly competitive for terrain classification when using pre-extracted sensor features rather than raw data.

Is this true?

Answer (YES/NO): YES